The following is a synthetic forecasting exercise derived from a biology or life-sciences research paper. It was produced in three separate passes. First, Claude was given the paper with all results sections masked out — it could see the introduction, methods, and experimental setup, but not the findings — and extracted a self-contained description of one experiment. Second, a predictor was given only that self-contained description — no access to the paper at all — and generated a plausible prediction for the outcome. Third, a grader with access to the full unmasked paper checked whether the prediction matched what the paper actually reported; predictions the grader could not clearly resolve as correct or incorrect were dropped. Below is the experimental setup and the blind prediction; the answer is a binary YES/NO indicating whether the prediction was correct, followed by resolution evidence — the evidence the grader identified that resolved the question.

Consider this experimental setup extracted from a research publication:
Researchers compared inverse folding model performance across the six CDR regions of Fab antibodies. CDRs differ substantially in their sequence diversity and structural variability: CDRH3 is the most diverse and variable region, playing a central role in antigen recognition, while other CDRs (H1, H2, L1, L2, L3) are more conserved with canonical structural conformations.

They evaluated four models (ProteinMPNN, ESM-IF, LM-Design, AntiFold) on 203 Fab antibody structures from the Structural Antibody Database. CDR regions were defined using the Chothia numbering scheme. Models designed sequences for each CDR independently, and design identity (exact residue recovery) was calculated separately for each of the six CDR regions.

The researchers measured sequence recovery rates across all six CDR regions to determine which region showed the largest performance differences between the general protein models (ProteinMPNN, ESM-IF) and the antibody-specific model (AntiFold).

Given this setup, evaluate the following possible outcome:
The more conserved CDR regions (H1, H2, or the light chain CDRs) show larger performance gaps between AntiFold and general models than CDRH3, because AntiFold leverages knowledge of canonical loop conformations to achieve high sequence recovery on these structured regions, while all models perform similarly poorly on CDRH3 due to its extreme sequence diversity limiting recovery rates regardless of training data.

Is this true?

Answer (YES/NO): NO